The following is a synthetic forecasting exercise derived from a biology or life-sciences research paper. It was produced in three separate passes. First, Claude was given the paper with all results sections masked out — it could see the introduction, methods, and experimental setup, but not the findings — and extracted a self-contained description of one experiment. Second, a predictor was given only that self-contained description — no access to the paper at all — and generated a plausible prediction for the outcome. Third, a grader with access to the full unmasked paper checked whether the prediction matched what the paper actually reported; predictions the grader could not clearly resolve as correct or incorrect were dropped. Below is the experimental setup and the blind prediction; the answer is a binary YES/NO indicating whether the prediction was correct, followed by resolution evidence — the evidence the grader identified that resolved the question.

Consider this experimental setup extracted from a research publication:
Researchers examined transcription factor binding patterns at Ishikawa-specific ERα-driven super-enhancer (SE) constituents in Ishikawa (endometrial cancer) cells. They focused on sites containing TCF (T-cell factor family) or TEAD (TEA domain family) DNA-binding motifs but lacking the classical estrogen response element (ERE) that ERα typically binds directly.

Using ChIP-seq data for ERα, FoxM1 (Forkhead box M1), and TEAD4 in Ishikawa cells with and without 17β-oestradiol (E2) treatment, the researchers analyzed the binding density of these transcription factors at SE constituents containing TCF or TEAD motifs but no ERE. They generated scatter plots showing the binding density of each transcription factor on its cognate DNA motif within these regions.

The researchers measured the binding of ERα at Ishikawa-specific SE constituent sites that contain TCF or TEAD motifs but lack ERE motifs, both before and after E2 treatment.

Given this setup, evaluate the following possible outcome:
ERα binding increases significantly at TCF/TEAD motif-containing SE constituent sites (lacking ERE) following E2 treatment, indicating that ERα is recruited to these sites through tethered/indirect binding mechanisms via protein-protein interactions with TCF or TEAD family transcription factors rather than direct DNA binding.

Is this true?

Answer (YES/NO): YES